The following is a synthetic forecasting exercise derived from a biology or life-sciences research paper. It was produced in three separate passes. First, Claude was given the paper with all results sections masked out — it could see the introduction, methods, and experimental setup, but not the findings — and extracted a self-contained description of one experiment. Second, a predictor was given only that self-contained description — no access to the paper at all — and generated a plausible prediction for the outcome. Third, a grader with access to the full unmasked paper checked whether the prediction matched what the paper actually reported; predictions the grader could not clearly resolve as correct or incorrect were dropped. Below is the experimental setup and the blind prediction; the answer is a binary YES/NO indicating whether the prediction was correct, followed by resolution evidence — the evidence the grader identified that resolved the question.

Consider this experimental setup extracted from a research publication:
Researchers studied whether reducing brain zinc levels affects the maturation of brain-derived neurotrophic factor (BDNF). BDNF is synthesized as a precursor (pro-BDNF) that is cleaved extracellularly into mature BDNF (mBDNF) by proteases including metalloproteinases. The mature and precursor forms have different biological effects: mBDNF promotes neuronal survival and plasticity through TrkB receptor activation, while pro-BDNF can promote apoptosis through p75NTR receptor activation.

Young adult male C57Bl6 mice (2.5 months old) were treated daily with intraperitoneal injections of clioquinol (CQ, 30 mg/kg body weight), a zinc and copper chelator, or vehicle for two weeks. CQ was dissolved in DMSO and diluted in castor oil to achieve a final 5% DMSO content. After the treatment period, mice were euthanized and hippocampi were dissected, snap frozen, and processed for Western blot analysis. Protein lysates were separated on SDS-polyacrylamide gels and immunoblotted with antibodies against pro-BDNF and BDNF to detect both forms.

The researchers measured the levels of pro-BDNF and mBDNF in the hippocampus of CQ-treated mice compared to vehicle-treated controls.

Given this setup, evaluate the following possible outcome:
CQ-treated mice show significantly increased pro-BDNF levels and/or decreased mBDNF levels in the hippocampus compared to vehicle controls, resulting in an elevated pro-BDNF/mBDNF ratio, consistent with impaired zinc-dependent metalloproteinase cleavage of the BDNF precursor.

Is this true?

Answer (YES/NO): NO